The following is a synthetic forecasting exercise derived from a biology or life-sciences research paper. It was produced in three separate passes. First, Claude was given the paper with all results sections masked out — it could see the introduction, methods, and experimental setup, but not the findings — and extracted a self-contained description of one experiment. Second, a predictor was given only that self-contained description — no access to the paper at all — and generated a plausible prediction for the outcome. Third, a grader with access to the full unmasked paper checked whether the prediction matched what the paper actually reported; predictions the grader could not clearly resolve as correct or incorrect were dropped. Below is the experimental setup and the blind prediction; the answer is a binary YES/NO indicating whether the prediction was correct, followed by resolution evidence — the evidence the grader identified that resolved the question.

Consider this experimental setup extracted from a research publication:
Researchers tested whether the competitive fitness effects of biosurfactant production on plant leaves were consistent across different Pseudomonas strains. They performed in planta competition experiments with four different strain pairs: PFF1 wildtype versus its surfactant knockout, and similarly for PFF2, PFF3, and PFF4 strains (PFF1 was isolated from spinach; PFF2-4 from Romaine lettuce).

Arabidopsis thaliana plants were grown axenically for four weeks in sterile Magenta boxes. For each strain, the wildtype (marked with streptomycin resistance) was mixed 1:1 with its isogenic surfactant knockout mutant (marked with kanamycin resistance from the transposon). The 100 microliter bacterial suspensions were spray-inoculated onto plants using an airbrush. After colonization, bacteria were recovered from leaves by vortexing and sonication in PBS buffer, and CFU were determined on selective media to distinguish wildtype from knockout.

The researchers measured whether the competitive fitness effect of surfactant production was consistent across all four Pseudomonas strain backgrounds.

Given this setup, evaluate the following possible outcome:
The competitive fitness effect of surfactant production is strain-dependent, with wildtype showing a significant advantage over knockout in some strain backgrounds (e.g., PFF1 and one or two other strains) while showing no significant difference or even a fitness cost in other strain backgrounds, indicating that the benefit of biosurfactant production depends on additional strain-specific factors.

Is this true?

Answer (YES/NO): NO